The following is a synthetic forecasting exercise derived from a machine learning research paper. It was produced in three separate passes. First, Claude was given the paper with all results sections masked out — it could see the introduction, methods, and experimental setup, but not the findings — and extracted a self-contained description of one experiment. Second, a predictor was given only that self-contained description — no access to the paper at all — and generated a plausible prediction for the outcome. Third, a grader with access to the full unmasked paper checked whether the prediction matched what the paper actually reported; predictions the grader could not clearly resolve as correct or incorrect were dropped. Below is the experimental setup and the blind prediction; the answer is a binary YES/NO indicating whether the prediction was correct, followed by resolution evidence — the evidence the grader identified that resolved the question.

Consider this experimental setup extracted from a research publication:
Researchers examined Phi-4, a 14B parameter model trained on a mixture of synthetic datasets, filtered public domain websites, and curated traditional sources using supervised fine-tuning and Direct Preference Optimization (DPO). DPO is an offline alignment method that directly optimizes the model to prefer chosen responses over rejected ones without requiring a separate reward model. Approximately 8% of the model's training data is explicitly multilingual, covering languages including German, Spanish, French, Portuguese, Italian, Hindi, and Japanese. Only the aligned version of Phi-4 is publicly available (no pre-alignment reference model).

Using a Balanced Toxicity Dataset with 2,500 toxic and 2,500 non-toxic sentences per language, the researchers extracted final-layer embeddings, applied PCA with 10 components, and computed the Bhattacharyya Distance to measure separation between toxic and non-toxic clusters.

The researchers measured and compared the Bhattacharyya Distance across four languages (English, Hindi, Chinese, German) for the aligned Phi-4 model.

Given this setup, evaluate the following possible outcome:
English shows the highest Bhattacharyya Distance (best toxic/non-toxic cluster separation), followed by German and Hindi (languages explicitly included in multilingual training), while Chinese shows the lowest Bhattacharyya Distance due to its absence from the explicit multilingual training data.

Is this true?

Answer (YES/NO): NO